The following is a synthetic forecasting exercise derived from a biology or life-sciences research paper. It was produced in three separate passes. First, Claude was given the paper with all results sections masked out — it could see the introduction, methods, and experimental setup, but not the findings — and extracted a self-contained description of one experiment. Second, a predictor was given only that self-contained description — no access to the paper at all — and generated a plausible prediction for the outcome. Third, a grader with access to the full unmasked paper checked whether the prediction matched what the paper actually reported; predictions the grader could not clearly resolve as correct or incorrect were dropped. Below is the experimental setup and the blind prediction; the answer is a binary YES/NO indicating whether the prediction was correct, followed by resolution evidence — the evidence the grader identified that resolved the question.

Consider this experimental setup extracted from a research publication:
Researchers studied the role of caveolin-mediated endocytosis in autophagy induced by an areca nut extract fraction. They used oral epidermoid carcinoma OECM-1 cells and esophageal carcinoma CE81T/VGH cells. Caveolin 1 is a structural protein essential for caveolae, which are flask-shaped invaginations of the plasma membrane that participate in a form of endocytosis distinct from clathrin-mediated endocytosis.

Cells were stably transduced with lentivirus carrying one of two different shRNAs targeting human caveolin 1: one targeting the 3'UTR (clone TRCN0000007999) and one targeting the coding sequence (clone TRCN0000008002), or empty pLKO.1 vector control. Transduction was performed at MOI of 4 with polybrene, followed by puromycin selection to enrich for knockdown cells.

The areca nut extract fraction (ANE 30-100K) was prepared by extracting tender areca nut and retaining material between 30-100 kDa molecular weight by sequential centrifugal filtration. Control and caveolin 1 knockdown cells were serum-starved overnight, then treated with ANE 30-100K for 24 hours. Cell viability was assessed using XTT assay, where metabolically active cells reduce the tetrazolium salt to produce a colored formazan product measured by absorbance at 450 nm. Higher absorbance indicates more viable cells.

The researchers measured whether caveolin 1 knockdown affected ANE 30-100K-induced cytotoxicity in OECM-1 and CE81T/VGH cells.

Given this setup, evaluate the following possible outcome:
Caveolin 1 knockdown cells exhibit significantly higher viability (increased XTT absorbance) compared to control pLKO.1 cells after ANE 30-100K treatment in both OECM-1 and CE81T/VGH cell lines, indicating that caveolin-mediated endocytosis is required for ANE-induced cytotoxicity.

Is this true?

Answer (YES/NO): YES